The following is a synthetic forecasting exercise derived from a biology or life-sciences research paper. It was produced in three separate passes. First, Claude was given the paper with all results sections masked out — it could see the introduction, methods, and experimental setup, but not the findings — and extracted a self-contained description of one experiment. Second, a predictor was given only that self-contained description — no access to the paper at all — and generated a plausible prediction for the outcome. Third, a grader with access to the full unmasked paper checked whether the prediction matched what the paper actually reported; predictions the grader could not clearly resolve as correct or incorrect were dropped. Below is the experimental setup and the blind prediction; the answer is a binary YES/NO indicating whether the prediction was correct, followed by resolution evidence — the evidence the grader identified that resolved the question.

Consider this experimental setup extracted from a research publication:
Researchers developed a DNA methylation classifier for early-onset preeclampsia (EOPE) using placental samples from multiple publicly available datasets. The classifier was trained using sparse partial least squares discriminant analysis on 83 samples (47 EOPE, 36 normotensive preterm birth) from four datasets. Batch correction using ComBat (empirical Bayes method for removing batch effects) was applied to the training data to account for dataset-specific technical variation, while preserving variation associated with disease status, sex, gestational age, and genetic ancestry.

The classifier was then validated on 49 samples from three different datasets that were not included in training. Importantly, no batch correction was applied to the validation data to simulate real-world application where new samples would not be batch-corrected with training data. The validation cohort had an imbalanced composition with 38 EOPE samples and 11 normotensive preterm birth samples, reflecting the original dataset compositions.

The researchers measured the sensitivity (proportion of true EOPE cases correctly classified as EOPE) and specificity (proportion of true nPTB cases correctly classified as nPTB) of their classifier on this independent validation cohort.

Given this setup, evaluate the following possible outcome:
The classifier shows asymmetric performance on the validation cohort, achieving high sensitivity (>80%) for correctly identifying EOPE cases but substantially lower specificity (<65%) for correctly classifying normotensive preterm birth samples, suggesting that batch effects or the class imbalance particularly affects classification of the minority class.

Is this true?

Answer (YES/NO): NO